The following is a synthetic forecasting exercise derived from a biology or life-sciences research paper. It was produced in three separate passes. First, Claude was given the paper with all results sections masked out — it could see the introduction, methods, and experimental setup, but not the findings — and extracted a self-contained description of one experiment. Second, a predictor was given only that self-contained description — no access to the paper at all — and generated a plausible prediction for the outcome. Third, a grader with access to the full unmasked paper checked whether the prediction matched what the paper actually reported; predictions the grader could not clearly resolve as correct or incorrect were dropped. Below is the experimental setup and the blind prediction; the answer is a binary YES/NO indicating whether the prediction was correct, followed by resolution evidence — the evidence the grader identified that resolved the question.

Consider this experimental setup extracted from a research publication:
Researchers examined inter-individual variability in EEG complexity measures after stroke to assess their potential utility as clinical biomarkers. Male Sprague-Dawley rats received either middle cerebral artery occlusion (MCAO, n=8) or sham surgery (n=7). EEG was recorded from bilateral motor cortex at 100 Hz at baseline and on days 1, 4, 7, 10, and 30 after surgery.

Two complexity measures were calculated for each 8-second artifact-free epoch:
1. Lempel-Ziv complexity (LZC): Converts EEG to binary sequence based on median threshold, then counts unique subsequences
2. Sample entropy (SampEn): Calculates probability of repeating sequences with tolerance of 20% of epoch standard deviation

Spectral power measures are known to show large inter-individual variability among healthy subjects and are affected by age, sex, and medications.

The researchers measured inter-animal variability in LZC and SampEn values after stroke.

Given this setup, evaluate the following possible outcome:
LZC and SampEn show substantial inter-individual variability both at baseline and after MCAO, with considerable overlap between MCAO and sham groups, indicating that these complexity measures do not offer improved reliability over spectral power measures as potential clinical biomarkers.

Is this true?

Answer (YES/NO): NO